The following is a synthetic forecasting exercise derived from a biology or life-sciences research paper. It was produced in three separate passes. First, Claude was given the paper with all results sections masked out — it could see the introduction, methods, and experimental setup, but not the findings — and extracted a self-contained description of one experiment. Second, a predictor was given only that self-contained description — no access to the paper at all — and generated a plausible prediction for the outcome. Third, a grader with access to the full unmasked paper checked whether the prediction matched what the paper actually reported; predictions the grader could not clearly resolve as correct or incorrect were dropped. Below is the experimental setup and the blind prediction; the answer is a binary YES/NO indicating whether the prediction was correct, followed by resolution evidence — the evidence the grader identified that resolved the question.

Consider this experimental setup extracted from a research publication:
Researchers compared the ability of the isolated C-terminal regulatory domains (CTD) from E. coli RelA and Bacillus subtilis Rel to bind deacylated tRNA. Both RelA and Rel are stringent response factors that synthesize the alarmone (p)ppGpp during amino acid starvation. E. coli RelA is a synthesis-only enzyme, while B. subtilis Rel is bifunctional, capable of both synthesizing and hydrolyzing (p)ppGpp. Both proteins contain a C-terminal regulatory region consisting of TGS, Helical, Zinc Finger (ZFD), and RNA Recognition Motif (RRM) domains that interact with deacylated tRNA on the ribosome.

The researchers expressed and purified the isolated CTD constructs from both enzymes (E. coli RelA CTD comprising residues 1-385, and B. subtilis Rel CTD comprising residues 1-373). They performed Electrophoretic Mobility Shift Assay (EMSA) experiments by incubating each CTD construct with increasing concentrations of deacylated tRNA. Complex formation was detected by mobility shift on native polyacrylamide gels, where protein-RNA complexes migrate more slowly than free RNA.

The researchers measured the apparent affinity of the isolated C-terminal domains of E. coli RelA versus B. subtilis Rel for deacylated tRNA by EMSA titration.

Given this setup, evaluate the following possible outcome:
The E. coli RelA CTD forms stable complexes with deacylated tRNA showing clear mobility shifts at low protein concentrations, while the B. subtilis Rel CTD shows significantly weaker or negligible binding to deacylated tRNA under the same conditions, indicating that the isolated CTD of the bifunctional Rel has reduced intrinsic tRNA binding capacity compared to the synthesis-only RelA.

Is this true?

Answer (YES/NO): NO